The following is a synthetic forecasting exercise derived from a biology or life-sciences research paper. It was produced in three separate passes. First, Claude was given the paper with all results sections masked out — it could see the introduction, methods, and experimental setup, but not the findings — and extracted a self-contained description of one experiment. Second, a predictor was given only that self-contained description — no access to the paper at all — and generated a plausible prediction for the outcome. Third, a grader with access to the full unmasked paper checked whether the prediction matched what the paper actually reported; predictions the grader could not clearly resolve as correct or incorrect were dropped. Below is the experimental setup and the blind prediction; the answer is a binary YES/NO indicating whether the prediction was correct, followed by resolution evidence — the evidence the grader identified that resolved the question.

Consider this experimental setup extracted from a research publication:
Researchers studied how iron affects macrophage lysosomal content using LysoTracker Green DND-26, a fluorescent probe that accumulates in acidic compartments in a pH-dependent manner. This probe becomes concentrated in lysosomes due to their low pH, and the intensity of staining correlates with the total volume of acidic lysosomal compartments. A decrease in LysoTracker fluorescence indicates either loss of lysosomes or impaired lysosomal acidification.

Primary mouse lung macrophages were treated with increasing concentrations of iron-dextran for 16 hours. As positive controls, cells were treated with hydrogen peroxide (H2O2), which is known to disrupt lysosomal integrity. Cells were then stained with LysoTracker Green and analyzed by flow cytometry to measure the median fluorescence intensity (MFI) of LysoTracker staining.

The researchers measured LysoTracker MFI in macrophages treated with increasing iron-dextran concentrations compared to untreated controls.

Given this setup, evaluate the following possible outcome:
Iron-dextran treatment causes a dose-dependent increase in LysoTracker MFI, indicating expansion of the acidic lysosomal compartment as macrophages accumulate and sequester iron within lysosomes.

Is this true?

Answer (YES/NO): NO